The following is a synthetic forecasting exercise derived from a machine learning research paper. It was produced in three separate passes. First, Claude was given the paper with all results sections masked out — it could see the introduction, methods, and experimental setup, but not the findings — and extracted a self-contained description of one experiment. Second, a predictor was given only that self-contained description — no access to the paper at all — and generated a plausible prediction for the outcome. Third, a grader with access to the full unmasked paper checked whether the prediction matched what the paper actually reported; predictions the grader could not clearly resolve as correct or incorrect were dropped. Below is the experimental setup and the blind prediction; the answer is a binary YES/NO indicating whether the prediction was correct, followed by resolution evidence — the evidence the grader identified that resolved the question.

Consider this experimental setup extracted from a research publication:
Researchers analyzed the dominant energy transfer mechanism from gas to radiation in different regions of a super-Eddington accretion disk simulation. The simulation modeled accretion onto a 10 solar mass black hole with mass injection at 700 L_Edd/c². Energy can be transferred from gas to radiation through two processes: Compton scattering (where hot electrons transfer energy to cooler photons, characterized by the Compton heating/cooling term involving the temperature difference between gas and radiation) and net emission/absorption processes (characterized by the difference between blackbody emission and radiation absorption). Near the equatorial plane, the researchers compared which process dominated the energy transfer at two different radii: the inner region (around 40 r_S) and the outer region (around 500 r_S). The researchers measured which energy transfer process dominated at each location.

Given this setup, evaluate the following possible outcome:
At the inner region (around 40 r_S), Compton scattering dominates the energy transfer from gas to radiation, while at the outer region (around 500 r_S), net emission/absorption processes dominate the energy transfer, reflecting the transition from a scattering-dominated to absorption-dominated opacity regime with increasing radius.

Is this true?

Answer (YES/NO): YES